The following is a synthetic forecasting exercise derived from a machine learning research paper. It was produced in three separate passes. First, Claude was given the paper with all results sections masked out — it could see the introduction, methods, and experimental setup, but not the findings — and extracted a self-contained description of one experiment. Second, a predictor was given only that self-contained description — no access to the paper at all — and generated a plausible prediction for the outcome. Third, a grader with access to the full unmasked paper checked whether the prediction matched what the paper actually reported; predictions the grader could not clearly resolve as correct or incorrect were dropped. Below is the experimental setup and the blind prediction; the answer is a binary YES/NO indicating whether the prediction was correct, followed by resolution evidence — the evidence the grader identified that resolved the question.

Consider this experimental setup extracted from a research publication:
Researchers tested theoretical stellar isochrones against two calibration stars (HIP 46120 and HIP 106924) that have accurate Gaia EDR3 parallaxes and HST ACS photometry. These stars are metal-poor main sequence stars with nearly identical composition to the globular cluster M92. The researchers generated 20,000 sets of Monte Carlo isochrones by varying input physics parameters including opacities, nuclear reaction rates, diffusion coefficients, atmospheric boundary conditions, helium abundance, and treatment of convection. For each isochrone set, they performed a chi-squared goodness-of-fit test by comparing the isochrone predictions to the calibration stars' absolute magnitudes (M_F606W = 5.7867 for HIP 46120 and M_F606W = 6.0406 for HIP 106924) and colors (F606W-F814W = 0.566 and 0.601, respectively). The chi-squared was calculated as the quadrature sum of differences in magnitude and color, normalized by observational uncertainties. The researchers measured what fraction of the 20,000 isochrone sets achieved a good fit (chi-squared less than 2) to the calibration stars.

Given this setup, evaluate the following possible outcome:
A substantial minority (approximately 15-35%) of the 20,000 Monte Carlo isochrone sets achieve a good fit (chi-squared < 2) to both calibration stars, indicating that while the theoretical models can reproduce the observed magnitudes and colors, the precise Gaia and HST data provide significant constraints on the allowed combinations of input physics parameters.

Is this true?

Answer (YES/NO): YES